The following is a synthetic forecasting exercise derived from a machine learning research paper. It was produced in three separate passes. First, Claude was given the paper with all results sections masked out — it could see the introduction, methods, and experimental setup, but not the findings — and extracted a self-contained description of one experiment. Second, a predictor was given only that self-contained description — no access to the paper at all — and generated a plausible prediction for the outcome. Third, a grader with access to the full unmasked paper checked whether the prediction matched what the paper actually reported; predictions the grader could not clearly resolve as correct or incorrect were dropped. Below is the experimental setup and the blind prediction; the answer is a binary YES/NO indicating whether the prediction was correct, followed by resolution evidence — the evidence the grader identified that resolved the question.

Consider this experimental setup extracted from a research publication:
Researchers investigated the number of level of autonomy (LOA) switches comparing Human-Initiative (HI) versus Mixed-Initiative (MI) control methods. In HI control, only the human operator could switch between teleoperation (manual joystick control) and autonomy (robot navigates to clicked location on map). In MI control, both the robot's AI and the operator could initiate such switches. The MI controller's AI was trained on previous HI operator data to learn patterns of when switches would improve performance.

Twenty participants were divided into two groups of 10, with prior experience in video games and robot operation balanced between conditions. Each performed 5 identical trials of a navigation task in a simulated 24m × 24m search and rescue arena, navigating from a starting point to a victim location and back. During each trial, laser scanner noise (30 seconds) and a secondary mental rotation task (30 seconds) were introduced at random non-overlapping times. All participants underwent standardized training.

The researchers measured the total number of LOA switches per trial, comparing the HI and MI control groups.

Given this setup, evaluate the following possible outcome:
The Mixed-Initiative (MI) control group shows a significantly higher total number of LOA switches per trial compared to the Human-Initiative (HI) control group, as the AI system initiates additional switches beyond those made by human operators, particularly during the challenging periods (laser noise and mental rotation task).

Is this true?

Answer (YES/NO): NO